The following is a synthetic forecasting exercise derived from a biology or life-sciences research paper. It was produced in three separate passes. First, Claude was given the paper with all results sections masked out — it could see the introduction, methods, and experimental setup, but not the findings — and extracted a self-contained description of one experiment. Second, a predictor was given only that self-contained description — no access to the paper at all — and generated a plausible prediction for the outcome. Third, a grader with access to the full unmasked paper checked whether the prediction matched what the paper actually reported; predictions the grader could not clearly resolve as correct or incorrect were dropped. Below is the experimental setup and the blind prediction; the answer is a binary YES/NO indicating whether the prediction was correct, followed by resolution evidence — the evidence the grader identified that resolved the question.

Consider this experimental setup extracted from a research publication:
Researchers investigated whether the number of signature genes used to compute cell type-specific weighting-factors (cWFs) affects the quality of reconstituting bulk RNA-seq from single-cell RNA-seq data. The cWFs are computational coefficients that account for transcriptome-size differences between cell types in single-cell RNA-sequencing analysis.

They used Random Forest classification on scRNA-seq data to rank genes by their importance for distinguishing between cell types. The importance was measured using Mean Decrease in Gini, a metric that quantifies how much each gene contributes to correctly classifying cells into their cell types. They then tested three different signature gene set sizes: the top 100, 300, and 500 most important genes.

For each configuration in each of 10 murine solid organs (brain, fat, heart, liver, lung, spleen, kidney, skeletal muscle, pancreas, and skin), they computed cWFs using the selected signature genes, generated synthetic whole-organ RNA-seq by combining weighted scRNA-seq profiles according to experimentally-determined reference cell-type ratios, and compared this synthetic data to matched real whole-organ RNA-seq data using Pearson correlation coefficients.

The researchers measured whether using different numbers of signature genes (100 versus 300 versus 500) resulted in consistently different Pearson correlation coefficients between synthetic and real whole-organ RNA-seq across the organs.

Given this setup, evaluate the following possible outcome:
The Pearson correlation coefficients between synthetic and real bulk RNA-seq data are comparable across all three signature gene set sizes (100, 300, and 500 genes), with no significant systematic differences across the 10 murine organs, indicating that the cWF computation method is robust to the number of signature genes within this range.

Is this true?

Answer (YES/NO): NO